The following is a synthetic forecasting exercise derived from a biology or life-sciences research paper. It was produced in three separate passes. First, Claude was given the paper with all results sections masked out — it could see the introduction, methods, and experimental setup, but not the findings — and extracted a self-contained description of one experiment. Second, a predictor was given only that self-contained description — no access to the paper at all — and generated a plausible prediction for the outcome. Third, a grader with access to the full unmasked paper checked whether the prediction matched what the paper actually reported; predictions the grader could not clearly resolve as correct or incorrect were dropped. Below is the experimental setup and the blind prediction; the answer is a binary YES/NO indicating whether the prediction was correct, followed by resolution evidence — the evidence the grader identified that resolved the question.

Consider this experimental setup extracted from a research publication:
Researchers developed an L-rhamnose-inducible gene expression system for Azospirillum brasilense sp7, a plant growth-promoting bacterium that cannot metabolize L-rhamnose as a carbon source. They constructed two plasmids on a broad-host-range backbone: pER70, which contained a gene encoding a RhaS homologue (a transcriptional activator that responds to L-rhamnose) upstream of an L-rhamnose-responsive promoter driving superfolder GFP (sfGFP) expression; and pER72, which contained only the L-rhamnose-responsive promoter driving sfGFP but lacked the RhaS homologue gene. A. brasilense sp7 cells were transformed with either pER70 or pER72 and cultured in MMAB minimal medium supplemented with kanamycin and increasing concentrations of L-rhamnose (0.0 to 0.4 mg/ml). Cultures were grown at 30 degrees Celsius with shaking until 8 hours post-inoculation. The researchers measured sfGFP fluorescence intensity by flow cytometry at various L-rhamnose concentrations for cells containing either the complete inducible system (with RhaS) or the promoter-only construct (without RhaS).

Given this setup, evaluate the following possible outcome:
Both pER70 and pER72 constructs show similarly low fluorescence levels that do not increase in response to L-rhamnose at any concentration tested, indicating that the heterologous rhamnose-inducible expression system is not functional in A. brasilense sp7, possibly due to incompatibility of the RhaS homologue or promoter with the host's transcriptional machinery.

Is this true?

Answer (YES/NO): NO